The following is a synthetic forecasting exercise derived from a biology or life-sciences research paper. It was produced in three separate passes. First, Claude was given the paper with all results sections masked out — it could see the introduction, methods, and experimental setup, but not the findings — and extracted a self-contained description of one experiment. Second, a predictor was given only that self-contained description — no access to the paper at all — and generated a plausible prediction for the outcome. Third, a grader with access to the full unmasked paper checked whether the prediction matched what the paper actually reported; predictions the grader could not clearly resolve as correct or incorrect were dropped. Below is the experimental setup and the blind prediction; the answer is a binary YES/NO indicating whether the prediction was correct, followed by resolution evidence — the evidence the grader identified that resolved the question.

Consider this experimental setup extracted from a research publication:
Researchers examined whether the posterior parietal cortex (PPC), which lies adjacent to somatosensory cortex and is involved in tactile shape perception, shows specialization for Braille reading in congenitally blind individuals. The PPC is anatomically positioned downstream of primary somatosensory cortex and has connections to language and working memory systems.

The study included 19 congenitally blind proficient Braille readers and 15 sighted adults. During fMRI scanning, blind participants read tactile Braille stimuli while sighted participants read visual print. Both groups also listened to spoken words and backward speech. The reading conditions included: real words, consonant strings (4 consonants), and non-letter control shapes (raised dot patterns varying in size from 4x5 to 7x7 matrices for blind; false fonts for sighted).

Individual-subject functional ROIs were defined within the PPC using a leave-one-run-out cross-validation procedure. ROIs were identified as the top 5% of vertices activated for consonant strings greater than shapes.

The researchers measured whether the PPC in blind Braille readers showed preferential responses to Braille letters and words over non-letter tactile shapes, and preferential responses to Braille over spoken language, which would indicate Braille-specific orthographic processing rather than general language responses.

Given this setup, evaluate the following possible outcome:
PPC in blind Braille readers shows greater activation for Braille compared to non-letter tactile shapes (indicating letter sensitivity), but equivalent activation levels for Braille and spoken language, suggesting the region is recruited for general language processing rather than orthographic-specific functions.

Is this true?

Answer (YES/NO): NO